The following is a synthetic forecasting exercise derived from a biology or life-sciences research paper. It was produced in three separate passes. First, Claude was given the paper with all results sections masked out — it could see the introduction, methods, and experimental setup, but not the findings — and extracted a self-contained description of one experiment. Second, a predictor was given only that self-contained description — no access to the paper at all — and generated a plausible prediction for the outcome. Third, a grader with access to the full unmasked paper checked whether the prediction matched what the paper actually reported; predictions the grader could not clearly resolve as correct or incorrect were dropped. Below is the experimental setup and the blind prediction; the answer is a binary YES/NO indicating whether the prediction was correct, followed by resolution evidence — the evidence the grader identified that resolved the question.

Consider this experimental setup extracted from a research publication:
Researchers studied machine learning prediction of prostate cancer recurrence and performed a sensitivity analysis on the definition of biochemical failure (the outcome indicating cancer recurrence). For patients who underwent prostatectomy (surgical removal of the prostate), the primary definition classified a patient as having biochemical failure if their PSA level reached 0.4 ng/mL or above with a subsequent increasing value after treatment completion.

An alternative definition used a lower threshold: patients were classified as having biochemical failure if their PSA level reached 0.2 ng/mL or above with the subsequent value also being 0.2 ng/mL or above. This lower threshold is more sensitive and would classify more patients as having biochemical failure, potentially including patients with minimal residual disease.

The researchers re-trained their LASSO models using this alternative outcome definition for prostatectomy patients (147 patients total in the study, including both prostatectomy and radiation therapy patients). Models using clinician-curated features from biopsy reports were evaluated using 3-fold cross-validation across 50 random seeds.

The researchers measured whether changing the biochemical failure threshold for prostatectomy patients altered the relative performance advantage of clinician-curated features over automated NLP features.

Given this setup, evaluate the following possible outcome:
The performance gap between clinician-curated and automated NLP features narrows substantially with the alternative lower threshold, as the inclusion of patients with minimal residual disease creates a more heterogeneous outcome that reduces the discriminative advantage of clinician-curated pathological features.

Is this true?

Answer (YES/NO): NO